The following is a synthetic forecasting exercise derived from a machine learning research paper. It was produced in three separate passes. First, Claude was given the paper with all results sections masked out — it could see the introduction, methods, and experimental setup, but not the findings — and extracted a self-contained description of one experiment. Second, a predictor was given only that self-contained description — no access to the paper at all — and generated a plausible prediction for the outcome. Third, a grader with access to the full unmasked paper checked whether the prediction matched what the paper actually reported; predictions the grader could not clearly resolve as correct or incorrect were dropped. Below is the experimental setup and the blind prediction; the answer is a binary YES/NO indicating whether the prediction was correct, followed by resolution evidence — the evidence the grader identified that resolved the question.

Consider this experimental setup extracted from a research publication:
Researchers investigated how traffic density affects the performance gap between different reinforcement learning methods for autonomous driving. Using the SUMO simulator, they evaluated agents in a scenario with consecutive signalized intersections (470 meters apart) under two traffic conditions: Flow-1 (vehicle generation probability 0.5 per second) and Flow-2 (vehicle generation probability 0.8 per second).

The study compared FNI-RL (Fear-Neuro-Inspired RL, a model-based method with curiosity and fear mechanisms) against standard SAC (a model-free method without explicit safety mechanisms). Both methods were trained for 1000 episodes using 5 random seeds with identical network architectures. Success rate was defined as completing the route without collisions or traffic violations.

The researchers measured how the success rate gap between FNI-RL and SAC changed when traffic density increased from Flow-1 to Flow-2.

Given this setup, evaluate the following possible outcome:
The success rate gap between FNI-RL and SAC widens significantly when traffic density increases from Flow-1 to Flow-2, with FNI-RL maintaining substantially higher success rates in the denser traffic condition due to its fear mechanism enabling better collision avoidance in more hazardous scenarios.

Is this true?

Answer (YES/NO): YES